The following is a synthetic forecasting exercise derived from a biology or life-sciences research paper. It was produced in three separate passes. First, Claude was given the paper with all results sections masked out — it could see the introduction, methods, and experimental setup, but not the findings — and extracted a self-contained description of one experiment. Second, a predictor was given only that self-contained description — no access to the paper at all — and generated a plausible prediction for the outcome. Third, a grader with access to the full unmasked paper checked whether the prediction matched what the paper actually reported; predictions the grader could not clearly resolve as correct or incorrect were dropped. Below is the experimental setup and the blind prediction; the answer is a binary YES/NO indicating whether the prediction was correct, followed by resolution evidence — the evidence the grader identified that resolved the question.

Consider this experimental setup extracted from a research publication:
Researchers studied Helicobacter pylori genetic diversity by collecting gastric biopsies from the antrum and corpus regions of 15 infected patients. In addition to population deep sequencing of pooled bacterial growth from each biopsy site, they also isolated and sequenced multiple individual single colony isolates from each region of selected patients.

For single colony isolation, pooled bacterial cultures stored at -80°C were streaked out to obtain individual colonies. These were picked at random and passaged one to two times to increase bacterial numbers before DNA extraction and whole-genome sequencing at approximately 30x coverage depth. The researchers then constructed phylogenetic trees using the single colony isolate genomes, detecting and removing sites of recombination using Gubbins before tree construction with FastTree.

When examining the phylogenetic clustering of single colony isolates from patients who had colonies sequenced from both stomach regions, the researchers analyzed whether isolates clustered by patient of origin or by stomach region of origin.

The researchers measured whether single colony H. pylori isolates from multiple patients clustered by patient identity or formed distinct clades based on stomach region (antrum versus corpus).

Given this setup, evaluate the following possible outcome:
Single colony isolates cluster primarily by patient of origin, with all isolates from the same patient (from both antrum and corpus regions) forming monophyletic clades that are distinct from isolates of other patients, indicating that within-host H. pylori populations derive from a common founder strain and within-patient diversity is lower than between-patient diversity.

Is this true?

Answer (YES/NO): YES